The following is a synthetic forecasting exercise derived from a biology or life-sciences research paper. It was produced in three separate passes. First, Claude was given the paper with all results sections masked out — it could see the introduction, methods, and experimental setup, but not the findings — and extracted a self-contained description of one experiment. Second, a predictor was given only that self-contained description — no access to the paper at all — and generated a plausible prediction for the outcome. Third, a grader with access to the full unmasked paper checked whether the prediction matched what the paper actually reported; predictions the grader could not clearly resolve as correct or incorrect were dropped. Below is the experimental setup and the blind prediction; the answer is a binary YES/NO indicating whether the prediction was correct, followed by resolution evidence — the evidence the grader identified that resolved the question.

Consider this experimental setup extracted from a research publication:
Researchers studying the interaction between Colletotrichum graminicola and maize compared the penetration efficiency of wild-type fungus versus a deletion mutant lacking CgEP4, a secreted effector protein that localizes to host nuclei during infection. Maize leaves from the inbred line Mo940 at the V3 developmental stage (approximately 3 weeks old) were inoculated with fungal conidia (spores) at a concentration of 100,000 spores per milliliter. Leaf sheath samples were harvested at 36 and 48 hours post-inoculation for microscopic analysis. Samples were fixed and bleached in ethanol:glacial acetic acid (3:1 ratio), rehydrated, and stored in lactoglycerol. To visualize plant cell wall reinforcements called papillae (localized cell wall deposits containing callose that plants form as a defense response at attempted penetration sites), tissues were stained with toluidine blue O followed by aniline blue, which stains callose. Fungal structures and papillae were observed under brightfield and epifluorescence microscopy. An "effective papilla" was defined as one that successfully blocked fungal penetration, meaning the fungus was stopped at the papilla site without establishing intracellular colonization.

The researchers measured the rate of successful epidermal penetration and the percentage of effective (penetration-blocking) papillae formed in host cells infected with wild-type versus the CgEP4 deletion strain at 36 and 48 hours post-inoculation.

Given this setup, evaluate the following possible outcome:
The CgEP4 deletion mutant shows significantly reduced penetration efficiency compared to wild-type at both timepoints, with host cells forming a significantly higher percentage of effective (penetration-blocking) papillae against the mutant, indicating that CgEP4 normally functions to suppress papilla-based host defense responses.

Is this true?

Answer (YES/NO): YES